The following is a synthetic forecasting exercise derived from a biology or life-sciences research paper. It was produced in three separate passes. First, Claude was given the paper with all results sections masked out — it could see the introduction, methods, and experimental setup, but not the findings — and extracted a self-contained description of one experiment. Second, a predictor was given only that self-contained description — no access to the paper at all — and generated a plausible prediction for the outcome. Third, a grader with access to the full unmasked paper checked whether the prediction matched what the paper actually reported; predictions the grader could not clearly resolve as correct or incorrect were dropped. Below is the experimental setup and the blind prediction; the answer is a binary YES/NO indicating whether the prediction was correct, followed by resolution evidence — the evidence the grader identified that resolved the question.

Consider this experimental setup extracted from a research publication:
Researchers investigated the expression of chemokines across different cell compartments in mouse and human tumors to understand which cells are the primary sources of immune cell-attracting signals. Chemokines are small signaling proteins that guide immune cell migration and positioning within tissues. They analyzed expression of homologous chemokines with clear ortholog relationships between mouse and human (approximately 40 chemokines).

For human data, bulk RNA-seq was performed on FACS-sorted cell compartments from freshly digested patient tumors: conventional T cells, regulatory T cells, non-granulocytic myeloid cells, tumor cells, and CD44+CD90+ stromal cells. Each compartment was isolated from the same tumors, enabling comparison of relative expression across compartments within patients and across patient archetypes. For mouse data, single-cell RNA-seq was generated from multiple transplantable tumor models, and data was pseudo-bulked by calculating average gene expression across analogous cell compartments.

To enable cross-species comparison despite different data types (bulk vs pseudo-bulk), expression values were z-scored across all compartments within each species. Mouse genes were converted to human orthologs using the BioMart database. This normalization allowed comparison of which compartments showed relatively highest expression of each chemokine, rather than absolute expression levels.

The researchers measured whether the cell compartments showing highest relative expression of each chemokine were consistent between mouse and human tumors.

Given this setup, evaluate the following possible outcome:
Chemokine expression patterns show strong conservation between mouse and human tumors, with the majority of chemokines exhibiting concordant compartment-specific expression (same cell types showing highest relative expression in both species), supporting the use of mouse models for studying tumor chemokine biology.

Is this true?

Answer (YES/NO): NO